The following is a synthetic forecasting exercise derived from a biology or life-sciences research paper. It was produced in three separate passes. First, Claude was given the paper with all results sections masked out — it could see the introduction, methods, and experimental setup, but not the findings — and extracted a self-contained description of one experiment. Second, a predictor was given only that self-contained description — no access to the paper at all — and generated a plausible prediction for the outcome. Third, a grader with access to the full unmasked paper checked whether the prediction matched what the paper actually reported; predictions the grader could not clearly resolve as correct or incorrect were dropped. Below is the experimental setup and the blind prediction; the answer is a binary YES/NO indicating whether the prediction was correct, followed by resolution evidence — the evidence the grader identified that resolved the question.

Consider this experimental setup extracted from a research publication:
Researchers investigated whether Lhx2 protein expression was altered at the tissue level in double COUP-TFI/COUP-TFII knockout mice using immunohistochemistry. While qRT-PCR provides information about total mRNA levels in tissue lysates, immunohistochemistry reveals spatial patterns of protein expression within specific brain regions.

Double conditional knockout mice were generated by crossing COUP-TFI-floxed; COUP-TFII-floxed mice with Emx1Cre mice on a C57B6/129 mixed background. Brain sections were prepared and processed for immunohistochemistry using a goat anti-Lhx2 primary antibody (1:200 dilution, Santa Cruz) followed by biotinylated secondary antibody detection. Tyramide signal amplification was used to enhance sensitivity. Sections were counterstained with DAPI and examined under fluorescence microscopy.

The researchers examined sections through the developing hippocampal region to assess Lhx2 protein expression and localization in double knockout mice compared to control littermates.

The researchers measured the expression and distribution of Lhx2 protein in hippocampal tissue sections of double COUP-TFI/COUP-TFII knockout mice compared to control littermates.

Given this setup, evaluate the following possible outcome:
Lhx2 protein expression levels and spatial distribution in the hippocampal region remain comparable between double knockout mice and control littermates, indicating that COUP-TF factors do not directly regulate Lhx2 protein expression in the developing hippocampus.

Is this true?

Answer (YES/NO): NO